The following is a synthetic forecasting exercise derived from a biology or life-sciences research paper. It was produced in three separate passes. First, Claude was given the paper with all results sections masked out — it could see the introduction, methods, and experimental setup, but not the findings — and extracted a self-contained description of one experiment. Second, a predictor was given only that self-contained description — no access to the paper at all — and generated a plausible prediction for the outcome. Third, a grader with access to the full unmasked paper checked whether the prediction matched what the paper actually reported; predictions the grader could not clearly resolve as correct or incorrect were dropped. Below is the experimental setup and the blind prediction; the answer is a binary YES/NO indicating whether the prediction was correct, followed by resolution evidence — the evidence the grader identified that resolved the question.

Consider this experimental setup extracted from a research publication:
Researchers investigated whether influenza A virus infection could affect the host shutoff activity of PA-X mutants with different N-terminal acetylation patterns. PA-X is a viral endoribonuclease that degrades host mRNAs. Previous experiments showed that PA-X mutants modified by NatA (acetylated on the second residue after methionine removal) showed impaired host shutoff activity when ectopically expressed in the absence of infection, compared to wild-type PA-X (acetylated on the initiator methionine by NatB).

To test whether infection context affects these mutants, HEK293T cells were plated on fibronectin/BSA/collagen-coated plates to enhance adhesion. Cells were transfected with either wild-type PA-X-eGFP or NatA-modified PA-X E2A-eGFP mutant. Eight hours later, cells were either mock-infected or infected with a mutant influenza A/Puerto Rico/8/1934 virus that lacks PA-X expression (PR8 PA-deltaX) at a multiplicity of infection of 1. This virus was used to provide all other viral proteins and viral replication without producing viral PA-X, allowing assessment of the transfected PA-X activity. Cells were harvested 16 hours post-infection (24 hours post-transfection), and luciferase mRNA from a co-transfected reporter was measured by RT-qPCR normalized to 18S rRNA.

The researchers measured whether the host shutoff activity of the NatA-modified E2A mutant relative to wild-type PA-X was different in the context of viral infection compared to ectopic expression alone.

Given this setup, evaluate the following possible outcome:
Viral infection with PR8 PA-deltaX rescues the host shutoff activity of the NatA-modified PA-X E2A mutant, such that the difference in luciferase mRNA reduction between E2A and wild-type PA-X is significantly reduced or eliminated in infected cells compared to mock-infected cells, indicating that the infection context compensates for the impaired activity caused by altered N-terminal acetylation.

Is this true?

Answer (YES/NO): YES